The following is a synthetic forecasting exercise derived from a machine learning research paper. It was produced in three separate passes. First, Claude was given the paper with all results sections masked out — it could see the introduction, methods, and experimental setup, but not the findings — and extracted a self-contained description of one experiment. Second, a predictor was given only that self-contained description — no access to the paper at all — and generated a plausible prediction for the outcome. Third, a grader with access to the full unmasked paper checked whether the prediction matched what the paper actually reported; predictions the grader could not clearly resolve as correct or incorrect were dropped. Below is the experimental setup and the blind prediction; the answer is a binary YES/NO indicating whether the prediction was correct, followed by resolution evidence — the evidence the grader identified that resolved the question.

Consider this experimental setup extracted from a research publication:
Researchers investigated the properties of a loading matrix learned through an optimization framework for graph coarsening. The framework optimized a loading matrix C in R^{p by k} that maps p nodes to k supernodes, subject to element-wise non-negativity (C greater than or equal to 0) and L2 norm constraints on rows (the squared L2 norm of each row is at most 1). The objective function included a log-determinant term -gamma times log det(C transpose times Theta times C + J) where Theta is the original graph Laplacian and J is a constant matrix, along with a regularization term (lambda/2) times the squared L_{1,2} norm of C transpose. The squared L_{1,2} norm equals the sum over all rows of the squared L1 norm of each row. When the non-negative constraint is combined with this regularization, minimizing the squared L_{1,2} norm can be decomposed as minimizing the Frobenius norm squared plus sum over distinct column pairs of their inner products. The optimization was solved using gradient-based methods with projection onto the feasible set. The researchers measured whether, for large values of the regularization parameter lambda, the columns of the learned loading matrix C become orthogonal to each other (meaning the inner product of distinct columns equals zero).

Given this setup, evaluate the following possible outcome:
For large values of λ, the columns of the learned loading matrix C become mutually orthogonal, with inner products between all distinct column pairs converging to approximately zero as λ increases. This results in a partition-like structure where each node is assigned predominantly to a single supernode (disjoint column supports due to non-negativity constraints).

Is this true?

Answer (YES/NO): YES